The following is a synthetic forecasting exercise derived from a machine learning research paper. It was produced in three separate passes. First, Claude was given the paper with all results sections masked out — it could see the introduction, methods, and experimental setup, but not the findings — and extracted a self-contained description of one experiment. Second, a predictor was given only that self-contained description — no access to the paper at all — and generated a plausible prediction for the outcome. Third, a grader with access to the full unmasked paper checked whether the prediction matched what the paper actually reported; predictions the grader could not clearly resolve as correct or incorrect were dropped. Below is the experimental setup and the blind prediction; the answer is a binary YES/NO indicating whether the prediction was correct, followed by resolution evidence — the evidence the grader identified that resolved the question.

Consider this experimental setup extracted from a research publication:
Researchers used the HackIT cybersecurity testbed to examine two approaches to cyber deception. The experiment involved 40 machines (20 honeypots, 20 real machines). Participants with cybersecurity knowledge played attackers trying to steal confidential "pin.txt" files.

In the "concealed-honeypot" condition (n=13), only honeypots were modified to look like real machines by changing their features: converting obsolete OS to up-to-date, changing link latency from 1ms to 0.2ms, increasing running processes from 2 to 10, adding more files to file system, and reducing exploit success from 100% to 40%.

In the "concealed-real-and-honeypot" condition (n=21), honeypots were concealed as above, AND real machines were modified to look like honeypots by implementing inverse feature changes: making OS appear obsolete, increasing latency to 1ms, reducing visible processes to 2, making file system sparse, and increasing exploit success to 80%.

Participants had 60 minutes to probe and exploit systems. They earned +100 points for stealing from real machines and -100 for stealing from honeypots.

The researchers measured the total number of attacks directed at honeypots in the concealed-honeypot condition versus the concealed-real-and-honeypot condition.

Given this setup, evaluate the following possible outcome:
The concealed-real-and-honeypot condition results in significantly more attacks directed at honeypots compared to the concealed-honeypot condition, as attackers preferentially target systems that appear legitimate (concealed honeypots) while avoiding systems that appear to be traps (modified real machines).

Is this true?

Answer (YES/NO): NO